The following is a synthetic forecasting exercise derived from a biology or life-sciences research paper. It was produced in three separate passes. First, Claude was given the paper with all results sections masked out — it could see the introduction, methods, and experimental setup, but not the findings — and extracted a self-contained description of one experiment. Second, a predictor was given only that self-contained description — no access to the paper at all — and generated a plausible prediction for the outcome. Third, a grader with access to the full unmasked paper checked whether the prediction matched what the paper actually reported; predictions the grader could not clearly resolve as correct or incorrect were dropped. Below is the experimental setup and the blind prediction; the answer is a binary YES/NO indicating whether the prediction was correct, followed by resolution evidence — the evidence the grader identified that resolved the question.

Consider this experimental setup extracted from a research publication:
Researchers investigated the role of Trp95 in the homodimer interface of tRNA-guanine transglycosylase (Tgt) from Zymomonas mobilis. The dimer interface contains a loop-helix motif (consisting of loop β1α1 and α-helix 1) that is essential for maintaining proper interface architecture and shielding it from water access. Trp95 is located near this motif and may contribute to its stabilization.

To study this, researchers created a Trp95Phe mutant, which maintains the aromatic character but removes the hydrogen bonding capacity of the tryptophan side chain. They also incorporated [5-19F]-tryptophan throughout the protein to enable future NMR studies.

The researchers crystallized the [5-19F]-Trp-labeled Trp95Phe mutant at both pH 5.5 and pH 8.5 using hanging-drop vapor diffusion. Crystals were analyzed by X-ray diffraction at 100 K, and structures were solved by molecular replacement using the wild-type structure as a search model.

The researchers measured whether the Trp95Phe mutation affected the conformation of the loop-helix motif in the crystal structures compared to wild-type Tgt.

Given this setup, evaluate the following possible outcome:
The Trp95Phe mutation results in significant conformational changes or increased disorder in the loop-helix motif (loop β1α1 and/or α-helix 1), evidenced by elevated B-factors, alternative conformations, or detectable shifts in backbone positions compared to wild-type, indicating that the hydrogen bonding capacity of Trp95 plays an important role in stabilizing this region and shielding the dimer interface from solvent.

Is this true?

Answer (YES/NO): NO